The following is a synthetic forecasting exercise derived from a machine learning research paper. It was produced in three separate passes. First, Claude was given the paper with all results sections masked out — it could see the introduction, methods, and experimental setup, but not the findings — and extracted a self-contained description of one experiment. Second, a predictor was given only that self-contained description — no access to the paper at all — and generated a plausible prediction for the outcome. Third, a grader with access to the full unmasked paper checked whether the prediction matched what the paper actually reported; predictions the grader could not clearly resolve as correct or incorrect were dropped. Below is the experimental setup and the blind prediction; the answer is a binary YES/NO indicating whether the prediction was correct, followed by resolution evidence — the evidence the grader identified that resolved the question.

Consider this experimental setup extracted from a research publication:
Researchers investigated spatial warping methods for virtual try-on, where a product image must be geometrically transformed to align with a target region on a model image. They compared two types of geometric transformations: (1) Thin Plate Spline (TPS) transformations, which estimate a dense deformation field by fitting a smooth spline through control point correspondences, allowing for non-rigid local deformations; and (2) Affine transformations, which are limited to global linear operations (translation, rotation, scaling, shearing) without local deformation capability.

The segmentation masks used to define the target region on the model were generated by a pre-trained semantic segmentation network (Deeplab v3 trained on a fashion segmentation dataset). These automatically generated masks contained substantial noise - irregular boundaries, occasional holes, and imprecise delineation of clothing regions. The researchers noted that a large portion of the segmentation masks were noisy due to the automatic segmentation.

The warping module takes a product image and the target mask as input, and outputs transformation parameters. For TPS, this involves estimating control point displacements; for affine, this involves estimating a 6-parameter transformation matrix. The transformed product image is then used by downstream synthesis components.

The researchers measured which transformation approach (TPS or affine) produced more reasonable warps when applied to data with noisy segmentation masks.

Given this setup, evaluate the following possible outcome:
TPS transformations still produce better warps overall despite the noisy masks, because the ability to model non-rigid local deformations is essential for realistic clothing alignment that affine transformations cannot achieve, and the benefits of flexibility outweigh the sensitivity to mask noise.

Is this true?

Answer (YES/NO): NO